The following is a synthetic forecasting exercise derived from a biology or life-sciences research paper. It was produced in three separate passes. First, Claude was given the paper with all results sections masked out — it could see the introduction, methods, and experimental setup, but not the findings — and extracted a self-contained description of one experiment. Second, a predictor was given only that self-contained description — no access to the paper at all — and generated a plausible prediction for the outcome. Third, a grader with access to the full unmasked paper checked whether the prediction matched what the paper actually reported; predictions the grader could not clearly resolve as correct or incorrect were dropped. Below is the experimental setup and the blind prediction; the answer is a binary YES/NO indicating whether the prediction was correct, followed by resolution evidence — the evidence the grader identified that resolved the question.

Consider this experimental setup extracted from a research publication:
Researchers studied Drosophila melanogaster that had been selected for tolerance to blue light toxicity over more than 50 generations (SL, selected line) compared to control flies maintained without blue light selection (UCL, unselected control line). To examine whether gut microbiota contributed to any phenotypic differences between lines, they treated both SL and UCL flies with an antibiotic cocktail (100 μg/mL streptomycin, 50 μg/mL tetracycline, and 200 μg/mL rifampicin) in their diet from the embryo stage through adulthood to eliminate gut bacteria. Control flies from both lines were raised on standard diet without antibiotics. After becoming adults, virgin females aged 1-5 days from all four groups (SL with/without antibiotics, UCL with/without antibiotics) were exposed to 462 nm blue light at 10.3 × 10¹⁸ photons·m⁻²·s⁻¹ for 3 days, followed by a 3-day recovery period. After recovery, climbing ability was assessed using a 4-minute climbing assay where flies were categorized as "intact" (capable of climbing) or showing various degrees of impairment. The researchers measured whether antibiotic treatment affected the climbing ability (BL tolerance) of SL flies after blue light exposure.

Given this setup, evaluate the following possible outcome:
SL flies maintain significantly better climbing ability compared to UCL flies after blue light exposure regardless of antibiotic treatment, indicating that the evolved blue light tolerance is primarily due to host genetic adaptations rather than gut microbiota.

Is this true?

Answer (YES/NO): NO